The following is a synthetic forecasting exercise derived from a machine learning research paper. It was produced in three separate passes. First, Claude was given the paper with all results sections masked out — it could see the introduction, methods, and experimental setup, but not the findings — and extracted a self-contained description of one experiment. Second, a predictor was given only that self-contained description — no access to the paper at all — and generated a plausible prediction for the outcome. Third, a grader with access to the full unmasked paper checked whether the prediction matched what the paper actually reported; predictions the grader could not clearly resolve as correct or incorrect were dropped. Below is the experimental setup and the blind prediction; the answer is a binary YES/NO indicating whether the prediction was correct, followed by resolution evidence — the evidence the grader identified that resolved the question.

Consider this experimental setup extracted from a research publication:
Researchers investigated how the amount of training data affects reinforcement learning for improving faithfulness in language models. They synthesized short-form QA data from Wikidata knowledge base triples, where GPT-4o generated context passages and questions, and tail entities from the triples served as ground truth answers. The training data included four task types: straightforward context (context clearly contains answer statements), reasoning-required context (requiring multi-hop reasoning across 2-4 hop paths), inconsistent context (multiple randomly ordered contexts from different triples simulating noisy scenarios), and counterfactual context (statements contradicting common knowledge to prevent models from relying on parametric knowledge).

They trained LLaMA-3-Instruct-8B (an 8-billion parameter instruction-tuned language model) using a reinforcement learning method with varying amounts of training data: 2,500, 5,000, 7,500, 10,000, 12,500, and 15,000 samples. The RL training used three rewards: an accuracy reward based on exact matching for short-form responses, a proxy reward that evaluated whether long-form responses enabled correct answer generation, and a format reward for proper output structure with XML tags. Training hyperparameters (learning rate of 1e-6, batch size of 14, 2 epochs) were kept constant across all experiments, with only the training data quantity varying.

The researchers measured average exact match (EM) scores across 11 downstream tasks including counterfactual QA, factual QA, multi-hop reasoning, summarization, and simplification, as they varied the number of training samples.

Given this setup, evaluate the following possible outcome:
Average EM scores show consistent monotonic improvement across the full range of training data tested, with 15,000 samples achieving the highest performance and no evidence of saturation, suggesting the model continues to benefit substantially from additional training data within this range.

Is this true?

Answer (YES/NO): NO